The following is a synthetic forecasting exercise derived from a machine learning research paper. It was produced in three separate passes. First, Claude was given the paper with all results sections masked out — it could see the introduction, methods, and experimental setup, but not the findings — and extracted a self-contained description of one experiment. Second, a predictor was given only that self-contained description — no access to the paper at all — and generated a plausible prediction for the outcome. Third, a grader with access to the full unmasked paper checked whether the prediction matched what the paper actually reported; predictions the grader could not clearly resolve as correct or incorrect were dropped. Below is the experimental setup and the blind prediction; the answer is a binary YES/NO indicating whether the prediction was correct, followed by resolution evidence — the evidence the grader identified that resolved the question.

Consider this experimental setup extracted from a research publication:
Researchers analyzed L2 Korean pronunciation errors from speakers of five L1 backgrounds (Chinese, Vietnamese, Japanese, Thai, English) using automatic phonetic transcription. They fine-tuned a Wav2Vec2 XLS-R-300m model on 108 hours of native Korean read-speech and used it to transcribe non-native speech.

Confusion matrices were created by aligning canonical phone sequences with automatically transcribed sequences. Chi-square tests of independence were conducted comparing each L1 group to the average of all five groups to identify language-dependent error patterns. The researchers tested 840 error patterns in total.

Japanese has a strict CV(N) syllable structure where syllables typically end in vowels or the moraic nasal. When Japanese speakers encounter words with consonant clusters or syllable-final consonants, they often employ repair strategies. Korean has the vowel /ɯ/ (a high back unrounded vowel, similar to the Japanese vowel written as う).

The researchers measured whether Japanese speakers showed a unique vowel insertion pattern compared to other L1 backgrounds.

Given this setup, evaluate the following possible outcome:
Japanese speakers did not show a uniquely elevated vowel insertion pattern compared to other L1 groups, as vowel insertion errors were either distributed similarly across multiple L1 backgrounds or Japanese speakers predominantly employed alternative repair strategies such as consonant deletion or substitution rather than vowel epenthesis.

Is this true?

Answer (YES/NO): NO